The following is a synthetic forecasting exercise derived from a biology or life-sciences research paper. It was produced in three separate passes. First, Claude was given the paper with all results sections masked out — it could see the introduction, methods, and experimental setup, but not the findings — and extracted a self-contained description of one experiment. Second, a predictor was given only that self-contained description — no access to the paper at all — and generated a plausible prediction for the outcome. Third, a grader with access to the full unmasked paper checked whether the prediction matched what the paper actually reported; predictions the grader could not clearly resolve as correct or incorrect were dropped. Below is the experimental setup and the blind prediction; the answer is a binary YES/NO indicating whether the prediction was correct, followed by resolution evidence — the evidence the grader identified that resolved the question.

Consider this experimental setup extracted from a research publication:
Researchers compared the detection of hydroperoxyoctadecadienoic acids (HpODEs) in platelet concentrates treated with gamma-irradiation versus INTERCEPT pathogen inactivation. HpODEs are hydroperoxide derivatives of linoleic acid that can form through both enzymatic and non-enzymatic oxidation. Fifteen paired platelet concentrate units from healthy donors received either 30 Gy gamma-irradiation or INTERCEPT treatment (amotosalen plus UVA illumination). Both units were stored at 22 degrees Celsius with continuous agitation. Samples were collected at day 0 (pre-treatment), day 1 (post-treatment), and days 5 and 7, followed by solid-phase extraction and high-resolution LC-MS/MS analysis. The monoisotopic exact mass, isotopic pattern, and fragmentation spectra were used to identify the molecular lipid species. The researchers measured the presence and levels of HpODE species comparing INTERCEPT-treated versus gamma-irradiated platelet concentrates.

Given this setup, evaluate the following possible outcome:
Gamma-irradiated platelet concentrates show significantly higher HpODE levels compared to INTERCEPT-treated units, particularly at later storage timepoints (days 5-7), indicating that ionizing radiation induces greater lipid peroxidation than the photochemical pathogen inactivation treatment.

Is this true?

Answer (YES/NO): NO